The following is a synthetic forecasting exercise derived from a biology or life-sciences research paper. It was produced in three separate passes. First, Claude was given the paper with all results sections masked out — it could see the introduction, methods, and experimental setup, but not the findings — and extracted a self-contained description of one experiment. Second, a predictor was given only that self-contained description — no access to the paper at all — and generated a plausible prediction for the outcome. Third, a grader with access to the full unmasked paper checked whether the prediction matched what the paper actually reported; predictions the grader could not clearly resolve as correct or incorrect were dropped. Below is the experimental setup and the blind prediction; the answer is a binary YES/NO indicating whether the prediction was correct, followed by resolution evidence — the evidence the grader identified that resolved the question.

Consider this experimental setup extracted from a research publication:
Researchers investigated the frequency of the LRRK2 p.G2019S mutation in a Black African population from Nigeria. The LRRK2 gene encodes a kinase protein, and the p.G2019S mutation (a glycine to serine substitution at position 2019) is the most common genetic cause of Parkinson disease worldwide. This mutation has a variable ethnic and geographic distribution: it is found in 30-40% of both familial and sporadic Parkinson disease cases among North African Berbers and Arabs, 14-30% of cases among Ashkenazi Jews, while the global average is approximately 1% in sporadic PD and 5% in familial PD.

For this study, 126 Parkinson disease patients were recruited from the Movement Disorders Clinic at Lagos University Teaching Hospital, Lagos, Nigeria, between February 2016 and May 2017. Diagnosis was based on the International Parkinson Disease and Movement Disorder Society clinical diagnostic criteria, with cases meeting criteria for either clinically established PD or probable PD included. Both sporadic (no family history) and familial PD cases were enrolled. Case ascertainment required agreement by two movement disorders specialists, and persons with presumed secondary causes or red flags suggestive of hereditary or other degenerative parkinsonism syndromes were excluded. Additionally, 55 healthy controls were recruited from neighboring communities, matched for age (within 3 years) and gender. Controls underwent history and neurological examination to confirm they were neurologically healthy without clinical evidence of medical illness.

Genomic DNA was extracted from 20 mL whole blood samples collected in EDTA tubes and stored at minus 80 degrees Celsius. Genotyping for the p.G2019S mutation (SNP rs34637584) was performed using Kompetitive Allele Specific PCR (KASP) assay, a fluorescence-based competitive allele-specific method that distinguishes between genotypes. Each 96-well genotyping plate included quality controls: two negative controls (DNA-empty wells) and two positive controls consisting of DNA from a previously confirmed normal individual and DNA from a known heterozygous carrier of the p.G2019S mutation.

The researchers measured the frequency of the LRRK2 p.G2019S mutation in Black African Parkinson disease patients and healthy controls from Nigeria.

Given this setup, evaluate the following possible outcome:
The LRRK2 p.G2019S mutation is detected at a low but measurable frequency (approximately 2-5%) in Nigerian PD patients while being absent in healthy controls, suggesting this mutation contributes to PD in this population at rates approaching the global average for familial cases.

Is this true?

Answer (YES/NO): NO